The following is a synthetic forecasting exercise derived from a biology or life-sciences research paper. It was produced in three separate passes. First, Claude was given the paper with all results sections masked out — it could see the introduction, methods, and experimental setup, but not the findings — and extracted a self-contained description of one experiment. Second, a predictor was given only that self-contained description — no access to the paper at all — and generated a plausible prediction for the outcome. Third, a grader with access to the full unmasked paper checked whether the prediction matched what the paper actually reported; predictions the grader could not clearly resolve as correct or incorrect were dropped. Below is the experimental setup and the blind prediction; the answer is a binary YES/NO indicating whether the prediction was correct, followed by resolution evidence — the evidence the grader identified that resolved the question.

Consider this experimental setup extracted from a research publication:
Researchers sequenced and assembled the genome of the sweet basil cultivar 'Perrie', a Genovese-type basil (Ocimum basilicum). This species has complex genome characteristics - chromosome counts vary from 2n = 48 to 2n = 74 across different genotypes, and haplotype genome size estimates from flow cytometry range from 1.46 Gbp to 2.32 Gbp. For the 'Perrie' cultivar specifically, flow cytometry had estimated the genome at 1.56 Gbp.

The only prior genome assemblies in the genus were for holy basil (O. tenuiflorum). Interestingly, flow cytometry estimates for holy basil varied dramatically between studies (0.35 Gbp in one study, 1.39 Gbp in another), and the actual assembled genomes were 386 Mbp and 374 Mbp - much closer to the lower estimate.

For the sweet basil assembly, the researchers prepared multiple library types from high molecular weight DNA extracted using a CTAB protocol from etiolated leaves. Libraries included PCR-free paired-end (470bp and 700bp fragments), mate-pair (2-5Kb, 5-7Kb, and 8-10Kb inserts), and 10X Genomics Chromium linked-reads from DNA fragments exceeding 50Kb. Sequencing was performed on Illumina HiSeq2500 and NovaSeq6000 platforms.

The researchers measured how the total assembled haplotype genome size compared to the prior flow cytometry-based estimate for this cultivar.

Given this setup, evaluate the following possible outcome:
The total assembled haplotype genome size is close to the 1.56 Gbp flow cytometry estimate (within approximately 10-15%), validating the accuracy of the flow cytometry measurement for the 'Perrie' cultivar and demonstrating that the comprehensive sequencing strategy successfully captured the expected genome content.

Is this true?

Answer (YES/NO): NO